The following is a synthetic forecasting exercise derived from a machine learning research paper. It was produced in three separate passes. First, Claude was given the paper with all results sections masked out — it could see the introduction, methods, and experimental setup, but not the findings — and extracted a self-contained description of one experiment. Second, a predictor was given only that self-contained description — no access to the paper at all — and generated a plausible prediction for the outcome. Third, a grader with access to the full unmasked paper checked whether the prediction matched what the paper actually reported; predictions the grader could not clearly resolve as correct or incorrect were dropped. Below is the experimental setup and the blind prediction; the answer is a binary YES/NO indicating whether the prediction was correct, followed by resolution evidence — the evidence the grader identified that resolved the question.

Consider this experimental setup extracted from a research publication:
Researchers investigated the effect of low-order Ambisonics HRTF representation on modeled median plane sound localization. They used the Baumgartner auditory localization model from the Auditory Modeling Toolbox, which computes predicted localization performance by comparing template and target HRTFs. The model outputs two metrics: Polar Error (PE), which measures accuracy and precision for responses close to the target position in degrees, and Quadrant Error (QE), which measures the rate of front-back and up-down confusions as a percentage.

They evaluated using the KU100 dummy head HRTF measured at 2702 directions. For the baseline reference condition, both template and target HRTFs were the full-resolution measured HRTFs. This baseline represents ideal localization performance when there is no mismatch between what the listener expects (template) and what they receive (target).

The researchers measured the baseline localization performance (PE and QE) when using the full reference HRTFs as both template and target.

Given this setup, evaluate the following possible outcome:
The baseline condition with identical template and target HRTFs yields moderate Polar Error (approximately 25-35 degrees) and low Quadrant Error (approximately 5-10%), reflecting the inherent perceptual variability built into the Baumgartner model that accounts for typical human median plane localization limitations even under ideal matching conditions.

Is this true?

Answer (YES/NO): NO